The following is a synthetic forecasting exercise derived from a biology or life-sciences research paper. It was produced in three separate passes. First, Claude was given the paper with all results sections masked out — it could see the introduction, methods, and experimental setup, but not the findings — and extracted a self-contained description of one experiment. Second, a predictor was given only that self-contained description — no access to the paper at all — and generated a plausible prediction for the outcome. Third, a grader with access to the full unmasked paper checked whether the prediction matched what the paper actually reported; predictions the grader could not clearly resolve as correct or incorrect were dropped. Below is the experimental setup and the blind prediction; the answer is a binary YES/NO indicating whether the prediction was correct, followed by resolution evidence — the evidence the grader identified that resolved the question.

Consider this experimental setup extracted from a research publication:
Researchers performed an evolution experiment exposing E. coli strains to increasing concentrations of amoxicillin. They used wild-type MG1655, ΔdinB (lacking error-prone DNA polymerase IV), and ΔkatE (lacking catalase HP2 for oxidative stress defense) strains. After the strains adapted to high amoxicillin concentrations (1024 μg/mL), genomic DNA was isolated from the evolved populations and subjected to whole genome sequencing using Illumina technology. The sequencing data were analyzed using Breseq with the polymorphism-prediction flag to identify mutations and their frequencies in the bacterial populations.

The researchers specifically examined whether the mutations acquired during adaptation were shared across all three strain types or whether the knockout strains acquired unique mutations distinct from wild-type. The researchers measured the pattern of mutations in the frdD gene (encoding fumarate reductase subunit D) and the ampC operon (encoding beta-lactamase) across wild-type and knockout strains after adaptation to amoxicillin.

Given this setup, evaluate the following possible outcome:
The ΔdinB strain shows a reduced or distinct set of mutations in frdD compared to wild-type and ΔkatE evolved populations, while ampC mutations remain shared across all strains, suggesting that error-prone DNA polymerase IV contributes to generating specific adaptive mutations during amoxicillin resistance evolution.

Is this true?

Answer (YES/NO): NO